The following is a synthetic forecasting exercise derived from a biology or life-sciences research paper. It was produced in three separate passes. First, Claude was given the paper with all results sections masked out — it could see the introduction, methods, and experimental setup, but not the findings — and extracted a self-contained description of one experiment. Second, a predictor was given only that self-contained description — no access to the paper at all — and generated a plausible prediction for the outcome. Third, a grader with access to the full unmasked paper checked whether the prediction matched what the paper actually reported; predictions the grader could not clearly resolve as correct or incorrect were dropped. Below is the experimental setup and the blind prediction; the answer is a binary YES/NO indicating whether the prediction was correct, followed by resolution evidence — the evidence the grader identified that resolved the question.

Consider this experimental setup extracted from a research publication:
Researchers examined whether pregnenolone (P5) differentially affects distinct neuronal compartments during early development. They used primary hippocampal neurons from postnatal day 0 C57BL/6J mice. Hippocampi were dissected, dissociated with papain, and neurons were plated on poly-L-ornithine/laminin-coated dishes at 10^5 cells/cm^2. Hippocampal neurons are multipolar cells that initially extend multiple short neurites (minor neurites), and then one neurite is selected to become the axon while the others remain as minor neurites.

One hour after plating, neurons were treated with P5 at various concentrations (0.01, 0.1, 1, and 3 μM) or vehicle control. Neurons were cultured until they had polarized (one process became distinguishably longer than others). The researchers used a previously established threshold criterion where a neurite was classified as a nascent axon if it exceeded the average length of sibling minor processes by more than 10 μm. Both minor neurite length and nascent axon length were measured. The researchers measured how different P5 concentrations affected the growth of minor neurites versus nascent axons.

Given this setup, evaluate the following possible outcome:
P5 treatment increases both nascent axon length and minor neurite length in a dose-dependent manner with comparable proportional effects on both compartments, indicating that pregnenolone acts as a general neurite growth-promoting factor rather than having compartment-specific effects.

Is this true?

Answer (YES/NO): NO